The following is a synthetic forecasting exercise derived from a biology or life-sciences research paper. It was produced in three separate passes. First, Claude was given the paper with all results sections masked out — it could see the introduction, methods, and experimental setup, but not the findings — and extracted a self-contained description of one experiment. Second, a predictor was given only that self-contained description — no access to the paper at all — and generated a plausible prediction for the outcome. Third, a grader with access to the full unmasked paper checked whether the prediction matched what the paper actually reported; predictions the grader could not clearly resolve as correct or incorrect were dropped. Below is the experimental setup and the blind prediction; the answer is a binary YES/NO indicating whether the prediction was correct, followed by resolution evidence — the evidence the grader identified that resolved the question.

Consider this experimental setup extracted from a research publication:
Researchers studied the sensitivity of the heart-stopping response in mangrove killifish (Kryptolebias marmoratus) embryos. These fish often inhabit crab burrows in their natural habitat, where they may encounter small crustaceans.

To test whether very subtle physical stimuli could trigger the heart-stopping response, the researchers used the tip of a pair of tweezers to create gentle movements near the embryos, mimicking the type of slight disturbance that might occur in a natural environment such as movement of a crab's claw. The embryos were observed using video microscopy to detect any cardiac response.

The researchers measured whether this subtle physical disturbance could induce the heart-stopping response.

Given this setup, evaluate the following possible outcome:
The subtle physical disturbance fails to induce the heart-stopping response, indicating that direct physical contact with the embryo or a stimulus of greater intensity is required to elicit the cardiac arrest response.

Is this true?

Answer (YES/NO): NO